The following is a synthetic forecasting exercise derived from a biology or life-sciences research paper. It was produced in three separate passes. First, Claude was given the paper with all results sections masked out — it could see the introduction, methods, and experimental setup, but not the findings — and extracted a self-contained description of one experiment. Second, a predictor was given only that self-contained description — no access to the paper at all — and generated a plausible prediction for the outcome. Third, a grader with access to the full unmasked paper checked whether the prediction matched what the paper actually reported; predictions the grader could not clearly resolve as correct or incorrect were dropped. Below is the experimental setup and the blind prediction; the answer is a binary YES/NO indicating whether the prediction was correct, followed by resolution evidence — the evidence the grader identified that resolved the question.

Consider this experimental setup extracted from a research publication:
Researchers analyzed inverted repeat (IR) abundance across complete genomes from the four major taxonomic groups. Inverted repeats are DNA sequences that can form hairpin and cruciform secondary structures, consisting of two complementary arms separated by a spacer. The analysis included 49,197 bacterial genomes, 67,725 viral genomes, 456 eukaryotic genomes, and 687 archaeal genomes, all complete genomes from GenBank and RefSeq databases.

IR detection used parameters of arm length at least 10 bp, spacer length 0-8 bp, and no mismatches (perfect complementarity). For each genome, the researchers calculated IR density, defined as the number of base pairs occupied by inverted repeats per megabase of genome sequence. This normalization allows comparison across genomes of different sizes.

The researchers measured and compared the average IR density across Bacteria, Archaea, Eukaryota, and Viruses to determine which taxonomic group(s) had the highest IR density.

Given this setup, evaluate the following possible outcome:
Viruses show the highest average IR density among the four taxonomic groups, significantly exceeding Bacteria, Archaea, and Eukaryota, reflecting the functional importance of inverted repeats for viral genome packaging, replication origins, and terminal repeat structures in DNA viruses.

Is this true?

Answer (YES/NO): NO